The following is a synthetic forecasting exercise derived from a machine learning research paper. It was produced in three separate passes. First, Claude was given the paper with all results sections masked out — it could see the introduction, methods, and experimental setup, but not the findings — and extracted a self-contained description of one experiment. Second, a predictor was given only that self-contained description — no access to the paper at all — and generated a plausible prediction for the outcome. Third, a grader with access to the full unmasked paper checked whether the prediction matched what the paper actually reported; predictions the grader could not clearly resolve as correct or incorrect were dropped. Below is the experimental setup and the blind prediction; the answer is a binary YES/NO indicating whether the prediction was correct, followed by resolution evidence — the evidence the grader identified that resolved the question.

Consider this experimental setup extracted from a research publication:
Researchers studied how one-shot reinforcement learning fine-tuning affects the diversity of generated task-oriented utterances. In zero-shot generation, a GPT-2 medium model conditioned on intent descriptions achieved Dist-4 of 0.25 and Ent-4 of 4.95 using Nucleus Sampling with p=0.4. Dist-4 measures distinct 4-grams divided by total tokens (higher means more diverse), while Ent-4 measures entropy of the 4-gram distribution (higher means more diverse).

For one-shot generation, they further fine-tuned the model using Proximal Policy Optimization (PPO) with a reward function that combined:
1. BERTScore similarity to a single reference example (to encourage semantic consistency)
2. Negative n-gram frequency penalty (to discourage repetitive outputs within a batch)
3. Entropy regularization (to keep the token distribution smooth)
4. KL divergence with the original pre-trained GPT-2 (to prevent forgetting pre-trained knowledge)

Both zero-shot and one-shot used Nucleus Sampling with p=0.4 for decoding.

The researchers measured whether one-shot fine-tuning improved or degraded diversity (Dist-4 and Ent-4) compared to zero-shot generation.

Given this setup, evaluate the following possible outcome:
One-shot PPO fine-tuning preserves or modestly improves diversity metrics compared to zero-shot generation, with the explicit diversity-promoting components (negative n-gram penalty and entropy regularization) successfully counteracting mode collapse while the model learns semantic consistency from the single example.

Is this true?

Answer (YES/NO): YES